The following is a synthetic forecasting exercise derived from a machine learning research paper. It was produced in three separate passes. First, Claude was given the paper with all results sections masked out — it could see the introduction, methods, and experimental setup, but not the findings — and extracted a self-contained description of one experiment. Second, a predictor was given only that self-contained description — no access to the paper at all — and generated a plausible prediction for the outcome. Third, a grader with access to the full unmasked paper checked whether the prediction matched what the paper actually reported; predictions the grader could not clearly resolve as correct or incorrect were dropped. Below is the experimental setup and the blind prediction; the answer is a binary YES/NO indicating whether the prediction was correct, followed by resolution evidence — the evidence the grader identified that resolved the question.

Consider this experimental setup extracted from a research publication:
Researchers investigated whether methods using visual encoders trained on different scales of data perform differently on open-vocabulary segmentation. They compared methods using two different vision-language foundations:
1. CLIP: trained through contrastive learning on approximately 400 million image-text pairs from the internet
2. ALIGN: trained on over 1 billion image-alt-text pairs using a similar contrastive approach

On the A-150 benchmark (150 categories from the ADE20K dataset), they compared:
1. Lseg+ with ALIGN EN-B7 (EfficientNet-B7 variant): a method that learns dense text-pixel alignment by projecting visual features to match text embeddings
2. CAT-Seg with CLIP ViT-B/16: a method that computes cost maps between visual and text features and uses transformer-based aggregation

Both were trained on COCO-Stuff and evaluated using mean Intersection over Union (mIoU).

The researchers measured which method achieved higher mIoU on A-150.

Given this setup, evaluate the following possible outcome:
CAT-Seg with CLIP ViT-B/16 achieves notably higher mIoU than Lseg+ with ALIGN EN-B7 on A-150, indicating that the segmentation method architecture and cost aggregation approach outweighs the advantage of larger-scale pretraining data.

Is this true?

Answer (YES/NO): YES